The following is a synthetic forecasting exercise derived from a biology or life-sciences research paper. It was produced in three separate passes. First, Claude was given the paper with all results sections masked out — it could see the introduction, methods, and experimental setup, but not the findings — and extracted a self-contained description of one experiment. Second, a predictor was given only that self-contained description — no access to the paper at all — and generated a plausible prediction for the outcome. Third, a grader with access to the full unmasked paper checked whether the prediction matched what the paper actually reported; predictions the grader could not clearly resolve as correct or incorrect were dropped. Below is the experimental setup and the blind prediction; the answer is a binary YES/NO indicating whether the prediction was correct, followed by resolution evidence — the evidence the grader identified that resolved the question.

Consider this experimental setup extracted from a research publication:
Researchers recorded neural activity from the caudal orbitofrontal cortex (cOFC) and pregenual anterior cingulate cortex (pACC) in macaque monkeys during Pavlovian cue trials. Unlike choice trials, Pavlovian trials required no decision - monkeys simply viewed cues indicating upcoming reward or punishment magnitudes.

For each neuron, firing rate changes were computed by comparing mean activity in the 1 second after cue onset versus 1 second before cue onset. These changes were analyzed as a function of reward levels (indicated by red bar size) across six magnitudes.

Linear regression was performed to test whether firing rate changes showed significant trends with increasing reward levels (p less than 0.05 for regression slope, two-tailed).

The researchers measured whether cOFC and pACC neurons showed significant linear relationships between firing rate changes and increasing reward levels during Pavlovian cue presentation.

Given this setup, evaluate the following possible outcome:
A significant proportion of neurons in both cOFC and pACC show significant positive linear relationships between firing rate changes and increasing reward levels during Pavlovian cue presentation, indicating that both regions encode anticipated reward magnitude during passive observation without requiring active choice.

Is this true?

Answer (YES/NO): NO